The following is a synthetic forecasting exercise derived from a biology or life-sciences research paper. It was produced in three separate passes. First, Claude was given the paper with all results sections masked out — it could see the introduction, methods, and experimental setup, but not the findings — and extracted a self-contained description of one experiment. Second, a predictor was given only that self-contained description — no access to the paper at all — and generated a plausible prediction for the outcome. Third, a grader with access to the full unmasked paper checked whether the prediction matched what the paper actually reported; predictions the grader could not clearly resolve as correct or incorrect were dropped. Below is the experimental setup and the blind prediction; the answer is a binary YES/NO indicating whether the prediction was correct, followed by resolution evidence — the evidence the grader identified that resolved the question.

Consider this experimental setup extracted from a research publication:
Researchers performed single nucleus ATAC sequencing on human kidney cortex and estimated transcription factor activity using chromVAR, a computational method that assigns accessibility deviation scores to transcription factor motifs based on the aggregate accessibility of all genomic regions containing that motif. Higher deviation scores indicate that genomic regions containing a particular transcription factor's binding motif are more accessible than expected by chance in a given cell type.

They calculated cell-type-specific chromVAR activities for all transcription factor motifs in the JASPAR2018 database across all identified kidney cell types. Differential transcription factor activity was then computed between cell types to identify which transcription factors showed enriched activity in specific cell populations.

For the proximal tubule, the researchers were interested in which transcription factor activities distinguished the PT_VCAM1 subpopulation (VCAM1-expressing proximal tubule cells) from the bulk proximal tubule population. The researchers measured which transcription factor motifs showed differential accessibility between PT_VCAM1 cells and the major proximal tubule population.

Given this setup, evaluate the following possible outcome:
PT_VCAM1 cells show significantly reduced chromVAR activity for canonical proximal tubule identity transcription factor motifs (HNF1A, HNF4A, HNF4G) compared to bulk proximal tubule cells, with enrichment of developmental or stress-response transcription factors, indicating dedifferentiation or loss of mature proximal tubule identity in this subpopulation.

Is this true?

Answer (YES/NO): NO